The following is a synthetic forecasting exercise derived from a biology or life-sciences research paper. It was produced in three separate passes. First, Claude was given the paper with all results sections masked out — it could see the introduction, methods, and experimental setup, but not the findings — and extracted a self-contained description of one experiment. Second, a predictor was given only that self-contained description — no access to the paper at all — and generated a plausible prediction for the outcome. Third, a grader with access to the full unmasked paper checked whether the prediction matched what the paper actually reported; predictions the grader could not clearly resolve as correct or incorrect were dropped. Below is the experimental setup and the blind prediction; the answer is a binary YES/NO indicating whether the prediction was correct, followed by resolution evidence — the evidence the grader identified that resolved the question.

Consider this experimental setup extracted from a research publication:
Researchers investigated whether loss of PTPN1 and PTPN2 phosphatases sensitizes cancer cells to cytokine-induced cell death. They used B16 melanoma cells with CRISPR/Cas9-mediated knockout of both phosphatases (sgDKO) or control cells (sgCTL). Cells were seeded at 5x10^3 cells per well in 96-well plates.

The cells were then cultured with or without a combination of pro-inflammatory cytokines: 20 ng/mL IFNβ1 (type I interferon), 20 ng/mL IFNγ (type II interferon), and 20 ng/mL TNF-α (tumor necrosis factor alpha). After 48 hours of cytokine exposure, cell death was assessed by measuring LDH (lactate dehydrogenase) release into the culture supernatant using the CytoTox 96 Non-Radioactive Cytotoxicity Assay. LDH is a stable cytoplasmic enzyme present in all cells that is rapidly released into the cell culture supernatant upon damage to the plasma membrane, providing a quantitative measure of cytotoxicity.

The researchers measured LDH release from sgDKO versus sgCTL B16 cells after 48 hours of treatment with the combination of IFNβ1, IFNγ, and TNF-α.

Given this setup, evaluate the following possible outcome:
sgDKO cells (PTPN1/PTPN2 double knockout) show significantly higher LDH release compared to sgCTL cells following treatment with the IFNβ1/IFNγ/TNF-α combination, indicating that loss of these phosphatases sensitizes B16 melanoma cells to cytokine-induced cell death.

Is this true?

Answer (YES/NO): NO